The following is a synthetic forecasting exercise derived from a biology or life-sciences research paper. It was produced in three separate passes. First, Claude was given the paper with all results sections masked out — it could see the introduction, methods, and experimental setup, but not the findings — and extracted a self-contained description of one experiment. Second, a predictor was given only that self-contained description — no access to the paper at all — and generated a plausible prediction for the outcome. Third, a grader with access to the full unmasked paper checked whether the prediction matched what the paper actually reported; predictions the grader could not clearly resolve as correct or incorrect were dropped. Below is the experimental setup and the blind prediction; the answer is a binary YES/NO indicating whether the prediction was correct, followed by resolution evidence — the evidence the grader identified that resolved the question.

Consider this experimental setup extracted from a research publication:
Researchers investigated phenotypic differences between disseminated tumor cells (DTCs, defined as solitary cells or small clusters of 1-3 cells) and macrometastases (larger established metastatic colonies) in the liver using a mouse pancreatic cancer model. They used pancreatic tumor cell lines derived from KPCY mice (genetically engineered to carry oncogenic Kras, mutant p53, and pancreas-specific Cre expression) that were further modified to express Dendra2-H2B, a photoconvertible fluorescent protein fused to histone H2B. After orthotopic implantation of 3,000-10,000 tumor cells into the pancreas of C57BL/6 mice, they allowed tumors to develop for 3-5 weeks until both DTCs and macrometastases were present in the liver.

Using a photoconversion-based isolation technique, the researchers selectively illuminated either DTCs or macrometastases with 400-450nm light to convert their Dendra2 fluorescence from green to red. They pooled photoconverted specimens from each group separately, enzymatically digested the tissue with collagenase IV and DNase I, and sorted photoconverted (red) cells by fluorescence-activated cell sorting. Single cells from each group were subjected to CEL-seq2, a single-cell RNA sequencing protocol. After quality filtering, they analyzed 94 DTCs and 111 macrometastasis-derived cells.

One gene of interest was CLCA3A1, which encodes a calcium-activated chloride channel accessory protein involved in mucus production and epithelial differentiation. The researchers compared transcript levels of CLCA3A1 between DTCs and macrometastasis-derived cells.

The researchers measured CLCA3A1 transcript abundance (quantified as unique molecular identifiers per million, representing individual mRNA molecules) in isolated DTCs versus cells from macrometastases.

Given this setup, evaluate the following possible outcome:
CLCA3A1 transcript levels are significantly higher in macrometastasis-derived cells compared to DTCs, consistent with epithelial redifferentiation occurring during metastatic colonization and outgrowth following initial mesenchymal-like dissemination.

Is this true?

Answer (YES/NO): YES